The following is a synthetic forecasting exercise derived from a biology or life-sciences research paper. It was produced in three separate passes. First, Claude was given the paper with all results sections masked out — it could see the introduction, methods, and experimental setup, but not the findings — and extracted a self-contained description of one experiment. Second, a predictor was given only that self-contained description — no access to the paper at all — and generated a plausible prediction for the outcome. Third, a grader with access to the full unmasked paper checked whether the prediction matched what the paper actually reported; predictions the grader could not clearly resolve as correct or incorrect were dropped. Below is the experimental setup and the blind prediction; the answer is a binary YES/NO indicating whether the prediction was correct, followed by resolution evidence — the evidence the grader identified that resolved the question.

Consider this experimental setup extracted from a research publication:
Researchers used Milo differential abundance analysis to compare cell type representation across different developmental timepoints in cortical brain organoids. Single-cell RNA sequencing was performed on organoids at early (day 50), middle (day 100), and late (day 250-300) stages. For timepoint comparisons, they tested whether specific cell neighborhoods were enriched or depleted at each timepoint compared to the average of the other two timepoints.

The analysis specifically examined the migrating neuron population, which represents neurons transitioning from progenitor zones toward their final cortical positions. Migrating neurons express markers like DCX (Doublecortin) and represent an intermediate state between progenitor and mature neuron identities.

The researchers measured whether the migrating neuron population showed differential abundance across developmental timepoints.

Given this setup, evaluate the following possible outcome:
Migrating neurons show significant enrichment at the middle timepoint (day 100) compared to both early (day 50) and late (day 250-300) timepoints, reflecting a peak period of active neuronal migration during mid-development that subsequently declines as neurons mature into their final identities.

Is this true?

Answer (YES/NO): NO